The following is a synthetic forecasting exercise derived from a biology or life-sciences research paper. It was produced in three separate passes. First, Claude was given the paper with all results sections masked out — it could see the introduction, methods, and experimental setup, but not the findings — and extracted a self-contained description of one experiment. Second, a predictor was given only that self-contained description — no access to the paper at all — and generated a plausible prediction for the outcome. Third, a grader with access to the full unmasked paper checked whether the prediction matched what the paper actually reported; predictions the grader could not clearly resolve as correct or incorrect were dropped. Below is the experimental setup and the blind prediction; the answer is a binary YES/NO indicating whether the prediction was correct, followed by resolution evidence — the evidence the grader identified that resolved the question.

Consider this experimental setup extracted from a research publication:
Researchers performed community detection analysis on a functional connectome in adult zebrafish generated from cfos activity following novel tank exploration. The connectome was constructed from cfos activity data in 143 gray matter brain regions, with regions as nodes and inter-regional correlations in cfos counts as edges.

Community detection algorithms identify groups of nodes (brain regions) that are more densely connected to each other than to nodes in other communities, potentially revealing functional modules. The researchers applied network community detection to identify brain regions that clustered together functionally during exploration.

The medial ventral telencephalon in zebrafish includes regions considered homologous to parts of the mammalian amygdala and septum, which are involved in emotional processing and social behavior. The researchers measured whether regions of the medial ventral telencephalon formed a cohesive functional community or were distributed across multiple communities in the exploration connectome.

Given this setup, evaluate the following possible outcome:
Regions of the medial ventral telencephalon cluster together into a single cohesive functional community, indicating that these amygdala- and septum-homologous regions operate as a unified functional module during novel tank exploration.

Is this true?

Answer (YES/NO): YES